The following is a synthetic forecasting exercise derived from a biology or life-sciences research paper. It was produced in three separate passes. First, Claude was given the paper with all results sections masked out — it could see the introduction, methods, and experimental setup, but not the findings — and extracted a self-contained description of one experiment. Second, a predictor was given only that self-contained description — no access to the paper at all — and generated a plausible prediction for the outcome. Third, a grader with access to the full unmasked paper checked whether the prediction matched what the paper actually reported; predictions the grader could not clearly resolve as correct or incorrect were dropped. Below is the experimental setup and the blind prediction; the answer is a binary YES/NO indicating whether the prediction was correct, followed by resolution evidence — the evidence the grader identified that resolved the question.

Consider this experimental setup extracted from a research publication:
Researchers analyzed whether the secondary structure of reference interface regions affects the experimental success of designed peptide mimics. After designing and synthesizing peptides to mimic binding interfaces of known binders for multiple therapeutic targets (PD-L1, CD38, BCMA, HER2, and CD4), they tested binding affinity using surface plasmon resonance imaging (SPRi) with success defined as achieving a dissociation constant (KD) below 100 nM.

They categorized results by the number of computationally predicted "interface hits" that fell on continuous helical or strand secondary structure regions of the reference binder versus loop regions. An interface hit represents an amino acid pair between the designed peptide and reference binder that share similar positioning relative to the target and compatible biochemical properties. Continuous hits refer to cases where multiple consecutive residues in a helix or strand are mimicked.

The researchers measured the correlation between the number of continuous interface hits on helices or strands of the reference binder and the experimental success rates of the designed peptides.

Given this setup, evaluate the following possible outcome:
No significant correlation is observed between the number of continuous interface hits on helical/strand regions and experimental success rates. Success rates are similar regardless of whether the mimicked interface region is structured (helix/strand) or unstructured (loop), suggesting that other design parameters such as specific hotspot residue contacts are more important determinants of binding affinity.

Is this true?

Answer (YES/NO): NO